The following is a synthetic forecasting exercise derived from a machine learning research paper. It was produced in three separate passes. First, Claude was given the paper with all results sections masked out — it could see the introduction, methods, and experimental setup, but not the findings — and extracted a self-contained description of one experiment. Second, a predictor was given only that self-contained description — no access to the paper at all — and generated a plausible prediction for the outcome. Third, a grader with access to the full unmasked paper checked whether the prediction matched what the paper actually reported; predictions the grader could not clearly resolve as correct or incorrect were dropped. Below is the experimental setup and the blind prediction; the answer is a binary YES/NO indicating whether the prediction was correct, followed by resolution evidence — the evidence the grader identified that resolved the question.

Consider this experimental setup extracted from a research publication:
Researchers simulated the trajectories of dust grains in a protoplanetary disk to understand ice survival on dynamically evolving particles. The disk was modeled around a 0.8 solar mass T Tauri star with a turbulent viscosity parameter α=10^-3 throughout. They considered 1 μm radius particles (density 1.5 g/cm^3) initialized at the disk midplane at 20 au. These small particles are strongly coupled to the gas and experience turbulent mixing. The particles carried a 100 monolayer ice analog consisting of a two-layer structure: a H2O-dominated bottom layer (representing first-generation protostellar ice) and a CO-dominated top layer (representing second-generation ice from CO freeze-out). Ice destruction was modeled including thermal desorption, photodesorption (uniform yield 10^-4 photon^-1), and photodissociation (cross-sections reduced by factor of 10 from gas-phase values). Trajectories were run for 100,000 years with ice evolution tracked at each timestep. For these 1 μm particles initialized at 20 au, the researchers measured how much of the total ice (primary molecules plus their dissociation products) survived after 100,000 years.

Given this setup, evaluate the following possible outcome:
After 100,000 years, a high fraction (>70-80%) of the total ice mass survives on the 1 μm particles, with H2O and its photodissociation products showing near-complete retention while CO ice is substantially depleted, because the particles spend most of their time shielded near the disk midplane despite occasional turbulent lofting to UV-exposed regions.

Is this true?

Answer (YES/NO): NO